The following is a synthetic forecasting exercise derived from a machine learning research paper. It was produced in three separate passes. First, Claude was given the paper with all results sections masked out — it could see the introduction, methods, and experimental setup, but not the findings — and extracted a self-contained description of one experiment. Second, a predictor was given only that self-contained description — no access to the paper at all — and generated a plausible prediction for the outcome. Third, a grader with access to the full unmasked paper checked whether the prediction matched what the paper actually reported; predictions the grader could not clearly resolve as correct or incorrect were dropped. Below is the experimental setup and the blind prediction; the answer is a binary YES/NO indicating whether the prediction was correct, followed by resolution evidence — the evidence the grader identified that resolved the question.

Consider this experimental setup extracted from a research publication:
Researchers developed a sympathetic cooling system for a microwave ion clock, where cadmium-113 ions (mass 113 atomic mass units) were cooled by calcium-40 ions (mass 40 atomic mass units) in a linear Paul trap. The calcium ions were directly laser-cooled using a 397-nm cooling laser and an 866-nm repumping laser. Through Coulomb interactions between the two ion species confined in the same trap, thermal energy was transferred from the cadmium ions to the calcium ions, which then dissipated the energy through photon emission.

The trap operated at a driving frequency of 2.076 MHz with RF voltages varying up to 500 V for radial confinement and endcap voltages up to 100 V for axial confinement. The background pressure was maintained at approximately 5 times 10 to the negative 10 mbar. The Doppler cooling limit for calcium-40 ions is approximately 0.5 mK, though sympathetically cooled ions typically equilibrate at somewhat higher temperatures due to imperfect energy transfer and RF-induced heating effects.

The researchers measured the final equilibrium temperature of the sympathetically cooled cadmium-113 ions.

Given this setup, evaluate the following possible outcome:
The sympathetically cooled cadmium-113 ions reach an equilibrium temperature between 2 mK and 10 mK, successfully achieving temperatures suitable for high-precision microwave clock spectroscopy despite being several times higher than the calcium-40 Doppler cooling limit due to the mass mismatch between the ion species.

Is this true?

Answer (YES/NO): NO